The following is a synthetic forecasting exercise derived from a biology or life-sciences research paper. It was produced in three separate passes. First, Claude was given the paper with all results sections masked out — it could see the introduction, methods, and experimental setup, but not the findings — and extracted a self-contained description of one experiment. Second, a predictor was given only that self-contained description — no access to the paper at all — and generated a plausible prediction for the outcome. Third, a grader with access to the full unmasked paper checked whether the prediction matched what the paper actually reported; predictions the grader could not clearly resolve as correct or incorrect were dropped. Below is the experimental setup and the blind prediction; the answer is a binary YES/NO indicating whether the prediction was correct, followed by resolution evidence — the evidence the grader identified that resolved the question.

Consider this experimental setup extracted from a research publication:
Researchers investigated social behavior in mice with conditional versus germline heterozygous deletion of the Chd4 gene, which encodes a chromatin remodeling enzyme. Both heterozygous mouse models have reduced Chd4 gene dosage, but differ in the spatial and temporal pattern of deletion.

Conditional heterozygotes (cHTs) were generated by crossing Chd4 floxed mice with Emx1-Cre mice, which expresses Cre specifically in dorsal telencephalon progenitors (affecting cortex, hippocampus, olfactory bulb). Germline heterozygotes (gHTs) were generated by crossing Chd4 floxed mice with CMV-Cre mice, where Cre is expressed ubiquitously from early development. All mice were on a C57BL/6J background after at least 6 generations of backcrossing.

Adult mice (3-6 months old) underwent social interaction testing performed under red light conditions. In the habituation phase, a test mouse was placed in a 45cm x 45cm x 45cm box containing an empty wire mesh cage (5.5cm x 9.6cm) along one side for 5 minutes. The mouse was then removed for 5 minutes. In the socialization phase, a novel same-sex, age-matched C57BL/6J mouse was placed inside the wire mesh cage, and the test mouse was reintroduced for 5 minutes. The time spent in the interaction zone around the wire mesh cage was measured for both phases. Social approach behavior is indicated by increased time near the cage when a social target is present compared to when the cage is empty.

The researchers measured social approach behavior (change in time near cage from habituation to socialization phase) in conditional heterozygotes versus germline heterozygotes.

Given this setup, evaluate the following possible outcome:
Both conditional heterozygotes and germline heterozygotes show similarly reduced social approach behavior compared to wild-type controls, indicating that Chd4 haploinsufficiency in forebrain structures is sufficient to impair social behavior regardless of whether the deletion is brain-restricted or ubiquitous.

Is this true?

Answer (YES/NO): NO